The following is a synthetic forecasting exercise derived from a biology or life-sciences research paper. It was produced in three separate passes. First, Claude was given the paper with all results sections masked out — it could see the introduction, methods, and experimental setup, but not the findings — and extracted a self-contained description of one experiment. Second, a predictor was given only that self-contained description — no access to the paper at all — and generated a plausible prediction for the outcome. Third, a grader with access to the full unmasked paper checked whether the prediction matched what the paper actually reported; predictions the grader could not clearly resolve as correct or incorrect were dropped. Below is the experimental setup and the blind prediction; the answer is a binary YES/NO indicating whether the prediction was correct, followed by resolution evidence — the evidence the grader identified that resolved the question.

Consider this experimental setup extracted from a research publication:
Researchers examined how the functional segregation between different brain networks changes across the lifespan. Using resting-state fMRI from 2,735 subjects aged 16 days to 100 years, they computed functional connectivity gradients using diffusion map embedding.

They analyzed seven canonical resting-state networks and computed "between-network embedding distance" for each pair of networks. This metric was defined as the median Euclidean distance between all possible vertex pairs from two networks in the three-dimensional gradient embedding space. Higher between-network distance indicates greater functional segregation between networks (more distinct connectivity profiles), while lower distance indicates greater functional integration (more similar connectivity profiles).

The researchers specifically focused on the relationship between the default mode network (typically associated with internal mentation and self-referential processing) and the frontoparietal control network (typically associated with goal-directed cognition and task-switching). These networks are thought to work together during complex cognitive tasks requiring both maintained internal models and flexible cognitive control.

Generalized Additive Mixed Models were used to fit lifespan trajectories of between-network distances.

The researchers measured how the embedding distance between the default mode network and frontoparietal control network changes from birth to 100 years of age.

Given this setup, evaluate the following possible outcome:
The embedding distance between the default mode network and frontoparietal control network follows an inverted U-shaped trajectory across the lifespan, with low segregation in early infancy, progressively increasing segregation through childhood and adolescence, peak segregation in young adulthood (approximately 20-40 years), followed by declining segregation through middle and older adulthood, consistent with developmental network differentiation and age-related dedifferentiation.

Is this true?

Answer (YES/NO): NO